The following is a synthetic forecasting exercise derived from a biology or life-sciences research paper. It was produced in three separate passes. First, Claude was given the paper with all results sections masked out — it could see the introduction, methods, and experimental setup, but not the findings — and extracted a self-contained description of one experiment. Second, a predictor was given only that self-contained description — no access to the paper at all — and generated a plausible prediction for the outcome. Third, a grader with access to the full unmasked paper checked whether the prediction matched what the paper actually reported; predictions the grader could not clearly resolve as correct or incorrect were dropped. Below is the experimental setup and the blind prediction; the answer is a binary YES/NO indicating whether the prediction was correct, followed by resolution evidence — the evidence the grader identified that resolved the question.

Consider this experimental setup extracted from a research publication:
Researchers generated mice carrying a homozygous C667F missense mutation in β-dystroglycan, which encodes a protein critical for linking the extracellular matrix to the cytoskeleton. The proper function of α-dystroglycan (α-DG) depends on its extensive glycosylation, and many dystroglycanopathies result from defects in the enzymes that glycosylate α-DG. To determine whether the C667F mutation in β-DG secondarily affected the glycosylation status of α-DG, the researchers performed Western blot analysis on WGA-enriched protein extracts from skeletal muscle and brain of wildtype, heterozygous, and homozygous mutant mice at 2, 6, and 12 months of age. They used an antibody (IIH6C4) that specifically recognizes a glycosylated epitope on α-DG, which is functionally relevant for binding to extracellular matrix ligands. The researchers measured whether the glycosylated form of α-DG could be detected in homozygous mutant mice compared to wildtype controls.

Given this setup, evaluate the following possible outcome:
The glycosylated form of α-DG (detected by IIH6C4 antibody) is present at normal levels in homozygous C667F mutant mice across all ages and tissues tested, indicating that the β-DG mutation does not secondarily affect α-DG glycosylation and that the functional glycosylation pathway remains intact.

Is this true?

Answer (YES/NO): NO